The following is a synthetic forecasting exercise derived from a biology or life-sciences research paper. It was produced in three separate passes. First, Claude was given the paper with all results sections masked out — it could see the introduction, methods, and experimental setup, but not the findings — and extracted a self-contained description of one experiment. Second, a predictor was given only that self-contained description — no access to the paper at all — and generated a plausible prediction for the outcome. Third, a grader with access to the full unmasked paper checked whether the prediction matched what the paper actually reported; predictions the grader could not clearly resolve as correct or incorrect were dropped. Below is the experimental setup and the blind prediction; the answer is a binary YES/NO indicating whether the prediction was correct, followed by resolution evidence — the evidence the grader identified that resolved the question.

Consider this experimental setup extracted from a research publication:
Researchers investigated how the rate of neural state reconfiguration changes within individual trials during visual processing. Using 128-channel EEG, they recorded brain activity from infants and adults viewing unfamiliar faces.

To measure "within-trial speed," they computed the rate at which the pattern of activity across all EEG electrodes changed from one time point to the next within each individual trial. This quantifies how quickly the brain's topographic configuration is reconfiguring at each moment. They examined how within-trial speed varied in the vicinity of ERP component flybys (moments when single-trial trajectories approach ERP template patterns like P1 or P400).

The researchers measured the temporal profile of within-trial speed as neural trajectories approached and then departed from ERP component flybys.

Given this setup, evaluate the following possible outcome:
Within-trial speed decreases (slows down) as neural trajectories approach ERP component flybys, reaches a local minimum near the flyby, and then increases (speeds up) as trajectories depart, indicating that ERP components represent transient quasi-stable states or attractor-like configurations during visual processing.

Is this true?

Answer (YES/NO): NO